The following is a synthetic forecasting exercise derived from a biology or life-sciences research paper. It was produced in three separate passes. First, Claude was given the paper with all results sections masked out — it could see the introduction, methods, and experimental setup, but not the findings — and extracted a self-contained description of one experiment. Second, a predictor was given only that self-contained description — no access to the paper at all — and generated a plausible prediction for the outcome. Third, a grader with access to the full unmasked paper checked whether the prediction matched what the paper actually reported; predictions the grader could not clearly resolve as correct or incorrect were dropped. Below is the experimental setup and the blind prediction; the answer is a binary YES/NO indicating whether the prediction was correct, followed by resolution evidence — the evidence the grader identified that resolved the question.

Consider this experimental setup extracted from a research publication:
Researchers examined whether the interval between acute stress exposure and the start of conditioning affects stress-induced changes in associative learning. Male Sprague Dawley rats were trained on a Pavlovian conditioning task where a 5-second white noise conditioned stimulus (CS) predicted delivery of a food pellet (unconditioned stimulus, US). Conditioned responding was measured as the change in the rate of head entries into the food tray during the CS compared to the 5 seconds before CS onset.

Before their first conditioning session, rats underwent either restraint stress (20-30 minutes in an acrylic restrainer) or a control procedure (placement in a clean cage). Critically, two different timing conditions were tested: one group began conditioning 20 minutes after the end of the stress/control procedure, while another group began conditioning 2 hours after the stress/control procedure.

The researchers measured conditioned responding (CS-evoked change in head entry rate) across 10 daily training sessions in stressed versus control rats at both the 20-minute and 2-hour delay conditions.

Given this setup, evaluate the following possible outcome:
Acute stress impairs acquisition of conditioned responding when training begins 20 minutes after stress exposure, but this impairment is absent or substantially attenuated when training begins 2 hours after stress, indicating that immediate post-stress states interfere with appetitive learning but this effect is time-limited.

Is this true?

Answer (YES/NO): NO